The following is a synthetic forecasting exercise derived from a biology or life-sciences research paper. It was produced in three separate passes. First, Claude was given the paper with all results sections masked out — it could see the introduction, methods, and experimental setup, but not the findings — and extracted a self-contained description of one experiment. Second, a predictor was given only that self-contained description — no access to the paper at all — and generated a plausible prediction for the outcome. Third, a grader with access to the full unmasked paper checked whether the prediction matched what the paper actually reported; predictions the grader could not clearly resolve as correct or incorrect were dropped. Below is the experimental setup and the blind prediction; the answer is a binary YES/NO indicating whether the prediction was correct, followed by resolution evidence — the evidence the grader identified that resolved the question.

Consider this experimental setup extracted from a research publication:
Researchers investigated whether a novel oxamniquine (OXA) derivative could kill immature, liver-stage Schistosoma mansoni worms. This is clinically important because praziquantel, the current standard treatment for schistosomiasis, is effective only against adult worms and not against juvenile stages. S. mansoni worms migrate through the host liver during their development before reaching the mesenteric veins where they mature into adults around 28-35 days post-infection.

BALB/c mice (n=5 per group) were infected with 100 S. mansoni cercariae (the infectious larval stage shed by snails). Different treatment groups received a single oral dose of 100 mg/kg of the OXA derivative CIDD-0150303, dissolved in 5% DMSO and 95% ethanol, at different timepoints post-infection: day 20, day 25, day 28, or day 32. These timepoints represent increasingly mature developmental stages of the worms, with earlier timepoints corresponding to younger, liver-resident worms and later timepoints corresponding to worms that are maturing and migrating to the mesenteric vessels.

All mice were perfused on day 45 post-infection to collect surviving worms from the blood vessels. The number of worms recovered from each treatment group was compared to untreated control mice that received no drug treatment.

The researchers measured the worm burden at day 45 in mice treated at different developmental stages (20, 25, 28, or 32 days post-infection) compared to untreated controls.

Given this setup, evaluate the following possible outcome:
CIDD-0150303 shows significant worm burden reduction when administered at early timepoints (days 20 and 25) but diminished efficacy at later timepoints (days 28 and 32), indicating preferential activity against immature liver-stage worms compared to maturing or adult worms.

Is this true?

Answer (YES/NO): NO